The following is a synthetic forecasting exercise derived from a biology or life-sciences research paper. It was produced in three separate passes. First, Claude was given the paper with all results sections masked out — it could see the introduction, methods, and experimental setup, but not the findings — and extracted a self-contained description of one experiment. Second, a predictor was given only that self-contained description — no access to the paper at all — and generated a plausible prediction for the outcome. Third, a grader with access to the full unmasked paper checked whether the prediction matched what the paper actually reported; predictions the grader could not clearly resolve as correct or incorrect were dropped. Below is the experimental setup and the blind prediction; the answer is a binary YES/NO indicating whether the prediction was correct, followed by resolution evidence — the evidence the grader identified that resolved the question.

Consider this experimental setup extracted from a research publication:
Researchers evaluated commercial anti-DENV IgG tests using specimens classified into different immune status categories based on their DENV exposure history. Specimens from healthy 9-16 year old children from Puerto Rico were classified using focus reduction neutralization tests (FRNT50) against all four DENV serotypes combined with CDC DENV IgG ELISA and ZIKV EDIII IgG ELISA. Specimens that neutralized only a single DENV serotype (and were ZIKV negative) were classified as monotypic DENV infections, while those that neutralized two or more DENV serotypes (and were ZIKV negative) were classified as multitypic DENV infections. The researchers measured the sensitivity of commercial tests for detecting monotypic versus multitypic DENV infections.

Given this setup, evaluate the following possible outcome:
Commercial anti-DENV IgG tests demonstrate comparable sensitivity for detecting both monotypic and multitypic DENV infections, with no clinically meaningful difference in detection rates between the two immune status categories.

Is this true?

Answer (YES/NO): NO